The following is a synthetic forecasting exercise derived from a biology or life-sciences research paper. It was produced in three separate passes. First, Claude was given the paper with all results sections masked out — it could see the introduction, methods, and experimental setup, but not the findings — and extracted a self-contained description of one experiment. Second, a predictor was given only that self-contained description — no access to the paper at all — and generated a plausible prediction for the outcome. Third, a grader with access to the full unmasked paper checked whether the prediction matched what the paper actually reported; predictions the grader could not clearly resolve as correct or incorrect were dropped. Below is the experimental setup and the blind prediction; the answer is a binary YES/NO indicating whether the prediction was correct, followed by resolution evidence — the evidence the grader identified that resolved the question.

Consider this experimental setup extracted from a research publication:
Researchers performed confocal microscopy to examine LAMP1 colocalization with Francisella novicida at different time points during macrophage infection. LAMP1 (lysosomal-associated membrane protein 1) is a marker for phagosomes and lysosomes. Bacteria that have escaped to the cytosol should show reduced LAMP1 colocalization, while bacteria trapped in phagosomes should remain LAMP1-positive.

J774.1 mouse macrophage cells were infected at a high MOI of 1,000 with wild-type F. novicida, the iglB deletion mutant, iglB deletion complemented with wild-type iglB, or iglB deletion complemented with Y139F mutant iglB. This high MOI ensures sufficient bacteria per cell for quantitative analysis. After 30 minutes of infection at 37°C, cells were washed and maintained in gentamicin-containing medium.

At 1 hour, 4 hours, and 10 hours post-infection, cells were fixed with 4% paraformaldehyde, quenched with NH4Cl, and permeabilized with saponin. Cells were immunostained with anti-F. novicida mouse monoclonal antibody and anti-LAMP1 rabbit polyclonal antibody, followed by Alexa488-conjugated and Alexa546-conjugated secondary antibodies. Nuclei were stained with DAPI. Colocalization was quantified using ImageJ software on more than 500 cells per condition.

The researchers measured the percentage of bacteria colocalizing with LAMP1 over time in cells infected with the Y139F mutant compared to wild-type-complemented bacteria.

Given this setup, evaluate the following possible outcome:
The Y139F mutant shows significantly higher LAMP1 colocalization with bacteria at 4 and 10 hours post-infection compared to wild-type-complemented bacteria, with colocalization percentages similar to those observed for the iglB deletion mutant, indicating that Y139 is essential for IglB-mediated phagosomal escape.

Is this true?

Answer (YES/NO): YES